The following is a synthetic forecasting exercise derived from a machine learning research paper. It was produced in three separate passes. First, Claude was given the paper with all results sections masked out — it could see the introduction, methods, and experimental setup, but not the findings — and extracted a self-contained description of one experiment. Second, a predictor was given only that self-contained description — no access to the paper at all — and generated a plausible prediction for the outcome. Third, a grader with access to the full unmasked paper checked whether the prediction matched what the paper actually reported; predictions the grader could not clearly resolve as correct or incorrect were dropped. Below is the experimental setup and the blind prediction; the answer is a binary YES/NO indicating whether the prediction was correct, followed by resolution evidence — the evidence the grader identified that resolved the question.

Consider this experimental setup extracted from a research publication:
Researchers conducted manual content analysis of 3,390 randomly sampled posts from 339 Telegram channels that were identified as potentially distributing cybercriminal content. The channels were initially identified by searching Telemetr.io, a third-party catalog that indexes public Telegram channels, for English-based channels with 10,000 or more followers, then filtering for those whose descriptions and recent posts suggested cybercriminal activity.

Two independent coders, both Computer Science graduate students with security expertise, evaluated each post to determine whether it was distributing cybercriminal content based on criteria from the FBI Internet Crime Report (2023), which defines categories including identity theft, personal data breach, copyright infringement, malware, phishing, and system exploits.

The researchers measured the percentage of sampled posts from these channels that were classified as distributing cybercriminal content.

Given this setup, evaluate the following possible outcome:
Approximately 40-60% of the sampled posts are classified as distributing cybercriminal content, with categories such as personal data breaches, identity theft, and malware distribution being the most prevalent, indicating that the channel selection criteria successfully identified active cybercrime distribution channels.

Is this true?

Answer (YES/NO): NO